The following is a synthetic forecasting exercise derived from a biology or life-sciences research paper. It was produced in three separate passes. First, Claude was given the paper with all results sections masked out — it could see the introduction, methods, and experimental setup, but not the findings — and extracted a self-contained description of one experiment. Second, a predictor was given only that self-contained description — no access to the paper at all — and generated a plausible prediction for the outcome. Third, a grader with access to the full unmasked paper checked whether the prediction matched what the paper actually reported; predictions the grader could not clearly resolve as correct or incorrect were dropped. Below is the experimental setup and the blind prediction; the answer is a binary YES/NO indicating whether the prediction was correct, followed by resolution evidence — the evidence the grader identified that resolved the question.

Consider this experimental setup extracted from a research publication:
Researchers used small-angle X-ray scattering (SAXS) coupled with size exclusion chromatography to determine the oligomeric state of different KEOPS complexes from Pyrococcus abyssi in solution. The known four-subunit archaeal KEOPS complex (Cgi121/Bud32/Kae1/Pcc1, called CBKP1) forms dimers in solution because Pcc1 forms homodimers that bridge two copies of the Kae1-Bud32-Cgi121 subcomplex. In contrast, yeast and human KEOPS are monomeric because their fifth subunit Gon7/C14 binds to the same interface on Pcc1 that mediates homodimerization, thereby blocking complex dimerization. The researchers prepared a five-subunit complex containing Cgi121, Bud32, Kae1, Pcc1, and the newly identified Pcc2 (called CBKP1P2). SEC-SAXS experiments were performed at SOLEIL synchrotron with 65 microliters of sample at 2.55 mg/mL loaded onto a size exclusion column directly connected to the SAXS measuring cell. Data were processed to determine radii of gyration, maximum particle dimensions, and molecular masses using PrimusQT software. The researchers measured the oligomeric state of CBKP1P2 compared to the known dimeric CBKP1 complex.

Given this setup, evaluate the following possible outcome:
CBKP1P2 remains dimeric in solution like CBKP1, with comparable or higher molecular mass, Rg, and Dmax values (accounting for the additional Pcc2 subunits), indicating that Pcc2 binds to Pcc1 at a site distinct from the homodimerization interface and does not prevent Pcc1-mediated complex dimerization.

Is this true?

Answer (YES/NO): NO